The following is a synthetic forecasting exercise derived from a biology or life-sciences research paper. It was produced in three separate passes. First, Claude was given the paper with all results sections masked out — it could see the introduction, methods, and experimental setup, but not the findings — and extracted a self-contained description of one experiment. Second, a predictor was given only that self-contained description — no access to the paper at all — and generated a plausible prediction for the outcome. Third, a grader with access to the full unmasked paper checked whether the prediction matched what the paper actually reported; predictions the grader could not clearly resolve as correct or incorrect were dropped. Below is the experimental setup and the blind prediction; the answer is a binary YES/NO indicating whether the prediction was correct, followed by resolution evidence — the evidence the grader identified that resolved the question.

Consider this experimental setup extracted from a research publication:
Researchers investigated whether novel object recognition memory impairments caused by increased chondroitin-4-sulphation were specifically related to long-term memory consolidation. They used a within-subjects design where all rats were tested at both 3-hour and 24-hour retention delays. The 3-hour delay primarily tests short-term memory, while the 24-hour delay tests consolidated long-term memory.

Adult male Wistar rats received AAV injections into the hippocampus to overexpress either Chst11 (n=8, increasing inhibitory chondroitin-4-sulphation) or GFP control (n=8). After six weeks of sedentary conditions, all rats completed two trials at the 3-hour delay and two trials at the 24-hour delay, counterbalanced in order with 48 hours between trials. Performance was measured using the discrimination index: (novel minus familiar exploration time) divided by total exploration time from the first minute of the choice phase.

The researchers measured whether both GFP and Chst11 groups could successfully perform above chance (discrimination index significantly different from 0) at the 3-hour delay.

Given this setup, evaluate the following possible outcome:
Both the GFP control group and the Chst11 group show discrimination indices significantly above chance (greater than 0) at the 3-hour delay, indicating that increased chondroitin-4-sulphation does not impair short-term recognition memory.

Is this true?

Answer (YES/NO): NO